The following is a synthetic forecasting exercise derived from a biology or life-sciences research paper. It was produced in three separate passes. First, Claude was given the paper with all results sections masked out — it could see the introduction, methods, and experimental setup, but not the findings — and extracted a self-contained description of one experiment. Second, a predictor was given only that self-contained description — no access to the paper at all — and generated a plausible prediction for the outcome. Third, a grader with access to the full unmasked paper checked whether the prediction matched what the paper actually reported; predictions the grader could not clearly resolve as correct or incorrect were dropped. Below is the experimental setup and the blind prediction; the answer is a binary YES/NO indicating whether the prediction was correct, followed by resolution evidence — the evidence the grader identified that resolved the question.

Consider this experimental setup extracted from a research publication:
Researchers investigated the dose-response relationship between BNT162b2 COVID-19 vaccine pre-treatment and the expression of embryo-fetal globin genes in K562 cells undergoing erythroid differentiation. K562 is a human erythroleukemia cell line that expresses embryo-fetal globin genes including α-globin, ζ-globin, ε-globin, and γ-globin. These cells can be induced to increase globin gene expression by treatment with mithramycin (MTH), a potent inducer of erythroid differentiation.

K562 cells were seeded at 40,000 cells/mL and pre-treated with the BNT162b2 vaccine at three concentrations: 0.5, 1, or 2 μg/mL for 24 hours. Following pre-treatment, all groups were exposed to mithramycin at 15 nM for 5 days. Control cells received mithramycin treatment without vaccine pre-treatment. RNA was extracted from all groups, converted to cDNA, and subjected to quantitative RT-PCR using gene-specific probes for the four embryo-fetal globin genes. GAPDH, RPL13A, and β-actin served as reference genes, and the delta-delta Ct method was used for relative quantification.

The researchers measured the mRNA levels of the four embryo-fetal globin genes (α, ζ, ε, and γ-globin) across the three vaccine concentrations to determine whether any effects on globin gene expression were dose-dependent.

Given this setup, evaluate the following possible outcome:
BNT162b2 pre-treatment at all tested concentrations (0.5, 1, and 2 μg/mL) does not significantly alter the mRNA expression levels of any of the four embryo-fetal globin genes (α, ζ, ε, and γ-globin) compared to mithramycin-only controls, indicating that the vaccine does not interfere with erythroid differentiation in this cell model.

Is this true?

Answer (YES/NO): NO